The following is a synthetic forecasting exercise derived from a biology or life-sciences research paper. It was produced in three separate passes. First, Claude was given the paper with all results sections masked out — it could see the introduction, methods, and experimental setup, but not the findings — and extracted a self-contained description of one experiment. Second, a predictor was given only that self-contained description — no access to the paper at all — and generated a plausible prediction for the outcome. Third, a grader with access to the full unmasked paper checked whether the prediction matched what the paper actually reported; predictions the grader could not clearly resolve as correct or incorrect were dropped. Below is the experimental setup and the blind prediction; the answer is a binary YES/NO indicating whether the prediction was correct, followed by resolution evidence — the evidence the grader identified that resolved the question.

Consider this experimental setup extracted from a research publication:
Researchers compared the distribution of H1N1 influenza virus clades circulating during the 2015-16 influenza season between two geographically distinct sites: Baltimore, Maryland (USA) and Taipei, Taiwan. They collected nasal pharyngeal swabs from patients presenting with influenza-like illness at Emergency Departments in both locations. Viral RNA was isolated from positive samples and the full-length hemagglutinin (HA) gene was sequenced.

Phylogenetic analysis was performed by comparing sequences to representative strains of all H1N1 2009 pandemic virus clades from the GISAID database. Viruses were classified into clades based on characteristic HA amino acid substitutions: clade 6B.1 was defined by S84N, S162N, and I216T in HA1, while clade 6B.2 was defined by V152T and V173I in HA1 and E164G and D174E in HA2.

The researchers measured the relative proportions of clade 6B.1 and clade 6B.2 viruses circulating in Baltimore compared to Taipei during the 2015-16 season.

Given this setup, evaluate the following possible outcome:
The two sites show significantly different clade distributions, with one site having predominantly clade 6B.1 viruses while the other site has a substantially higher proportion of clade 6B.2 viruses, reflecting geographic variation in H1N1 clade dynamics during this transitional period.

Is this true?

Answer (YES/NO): YES